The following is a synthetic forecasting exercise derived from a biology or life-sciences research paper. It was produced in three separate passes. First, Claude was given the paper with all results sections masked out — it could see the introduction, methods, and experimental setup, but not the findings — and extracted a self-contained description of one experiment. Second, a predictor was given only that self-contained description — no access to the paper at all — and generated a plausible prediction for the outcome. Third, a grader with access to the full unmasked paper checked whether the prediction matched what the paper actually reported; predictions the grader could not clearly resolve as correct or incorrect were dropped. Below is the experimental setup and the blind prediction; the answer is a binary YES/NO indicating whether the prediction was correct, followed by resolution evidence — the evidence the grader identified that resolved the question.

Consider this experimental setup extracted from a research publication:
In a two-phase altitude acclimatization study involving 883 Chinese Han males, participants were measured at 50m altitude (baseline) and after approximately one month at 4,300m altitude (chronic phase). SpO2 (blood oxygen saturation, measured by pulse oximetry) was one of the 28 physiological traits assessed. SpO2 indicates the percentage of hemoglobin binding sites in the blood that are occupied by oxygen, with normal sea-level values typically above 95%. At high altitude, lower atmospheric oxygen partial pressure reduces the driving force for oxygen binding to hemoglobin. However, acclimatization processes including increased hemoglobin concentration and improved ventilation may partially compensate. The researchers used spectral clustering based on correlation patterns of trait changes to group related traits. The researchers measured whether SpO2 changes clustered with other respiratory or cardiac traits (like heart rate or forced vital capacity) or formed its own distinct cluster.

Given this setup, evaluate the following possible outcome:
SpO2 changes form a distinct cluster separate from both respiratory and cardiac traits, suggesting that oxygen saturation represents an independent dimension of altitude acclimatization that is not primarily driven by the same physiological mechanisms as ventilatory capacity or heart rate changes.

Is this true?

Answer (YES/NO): YES